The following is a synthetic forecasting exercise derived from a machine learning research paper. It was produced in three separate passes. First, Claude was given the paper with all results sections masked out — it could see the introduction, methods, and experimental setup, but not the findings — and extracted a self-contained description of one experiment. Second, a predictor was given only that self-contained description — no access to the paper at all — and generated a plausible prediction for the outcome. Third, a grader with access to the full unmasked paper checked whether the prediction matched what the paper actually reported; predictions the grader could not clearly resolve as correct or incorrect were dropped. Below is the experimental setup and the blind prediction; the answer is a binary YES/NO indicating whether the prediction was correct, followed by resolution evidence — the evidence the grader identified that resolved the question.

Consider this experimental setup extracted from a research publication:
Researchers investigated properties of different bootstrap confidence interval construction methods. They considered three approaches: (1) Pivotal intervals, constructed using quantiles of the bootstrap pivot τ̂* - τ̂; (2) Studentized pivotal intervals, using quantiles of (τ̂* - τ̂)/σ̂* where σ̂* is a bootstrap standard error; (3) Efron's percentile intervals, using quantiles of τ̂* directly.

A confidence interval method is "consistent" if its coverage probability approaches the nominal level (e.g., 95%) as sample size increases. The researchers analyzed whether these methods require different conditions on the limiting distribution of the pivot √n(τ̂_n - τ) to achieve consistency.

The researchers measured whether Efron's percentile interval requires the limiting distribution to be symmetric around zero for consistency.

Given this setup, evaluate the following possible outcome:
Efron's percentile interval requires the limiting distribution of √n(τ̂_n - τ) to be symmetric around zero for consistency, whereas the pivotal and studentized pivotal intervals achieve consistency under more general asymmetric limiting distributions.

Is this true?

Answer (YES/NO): YES